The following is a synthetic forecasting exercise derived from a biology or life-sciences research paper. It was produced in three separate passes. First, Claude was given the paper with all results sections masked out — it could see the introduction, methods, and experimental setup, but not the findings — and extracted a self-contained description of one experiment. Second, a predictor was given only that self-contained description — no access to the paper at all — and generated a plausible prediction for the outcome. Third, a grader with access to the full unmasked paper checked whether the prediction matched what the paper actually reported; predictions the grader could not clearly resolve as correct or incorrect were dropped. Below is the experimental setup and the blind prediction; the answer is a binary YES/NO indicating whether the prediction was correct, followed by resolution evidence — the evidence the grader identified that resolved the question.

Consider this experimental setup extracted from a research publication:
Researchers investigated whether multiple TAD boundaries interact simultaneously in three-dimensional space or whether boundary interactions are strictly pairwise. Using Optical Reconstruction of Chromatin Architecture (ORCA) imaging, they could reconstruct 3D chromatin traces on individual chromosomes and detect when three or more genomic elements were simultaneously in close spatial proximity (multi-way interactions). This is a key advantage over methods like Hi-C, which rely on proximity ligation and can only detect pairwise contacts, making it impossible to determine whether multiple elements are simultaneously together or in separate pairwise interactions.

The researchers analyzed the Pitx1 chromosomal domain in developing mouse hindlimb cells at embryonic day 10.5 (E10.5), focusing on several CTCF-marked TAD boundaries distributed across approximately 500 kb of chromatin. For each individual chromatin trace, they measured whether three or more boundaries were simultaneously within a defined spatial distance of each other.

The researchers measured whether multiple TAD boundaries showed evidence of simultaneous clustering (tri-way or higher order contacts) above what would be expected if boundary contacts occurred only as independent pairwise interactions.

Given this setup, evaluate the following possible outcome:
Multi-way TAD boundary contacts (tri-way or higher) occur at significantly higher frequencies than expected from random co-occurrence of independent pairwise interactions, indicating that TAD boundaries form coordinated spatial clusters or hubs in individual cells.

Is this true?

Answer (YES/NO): YES